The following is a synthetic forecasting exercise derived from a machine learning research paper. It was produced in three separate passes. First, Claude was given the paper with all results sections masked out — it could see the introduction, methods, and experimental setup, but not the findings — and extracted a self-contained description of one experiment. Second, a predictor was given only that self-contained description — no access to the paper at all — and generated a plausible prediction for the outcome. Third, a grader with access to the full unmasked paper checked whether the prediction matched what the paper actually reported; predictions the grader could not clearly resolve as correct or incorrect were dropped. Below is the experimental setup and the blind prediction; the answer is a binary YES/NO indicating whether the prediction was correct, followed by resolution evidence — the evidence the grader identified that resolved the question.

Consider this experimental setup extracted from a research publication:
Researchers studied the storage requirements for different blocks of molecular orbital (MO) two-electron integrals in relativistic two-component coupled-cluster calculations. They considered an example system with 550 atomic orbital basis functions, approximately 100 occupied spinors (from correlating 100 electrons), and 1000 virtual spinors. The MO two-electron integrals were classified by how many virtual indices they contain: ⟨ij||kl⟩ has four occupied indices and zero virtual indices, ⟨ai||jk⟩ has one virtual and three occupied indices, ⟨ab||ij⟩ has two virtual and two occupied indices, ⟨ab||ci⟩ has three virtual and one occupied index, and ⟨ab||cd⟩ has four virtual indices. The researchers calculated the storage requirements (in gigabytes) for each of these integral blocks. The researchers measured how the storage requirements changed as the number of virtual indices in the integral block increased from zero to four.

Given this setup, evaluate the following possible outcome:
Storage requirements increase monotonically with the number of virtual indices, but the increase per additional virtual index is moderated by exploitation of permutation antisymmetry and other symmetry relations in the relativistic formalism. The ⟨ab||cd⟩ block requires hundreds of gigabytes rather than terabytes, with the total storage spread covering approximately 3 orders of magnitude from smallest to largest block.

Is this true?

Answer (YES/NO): NO